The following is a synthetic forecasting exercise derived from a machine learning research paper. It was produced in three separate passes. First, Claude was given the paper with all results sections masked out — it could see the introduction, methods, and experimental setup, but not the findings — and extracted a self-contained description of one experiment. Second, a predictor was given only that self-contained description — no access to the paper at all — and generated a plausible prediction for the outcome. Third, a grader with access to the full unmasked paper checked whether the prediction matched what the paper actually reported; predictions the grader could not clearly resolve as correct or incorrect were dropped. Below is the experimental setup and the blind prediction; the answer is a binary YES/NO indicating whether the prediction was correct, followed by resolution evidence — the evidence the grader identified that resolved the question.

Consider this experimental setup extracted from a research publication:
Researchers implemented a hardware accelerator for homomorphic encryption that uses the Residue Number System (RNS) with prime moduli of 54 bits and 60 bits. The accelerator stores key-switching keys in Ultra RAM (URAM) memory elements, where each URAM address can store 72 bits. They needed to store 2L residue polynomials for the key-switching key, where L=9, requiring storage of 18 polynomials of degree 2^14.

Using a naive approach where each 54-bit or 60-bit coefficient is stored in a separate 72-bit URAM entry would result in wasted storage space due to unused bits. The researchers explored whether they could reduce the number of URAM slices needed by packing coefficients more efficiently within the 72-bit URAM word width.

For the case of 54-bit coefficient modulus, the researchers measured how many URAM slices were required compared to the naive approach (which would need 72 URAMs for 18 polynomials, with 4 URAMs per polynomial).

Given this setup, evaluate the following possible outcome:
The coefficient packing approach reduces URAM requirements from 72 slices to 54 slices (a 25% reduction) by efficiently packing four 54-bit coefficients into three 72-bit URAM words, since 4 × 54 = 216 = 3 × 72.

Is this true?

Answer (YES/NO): NO